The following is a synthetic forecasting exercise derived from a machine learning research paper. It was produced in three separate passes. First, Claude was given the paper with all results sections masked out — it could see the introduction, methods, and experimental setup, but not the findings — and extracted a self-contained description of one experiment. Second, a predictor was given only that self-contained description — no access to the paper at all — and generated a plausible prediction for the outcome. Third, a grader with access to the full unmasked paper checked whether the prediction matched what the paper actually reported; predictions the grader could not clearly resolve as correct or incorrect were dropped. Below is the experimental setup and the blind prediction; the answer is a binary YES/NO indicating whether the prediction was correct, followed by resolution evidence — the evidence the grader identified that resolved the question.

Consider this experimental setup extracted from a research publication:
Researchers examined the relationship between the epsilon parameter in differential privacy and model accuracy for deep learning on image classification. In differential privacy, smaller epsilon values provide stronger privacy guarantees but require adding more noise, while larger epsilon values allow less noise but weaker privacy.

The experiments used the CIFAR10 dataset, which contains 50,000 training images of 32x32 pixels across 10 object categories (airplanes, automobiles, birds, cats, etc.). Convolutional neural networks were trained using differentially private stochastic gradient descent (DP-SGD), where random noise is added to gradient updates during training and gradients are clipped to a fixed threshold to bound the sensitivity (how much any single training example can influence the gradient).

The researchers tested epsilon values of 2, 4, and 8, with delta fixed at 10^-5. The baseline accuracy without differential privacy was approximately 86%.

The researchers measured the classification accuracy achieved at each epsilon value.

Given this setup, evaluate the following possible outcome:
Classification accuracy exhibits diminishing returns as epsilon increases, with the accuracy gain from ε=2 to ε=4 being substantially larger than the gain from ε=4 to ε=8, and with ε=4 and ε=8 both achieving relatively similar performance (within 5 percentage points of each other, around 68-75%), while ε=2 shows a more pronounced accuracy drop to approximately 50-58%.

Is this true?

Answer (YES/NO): NO